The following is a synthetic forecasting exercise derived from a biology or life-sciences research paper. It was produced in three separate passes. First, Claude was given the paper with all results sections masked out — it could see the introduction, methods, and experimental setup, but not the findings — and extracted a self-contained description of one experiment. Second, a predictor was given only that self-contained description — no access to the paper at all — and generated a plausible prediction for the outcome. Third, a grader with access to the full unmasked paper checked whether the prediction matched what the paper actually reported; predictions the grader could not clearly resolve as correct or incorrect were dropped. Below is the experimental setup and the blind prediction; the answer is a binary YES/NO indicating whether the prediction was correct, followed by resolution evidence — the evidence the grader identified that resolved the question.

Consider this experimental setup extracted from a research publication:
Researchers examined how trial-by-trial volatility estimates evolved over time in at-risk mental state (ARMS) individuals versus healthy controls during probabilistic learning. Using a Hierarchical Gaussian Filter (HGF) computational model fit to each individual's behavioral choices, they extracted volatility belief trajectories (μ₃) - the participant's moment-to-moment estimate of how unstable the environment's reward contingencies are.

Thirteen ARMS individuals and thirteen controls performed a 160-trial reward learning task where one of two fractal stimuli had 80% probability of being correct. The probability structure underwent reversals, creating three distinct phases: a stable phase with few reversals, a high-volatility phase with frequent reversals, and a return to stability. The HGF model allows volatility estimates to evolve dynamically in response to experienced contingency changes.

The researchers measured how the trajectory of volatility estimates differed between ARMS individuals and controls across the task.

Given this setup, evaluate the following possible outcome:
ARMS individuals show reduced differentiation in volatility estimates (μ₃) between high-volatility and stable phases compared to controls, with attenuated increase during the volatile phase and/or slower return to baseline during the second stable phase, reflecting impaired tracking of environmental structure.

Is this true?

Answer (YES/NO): NO